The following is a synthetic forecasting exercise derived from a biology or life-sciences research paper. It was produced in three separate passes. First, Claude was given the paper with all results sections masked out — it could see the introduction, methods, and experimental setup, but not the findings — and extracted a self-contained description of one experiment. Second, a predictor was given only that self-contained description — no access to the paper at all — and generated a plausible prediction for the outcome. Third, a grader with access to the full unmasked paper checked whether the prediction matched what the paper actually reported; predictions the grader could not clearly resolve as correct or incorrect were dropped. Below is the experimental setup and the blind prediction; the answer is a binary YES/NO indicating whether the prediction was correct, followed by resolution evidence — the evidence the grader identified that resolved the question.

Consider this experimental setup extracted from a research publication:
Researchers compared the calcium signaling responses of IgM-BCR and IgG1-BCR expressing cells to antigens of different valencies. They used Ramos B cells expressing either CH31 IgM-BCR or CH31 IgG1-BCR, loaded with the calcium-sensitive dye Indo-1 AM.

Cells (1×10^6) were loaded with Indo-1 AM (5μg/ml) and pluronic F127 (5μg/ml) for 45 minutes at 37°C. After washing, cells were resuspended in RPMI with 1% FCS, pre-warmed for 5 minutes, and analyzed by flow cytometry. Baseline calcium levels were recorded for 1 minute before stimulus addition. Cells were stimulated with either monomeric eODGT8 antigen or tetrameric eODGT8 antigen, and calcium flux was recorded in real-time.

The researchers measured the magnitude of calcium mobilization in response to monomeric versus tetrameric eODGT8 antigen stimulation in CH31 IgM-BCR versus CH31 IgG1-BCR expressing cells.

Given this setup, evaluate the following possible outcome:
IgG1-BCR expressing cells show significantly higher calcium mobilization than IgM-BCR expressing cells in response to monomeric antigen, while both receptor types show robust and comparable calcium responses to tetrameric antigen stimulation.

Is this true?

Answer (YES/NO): NO